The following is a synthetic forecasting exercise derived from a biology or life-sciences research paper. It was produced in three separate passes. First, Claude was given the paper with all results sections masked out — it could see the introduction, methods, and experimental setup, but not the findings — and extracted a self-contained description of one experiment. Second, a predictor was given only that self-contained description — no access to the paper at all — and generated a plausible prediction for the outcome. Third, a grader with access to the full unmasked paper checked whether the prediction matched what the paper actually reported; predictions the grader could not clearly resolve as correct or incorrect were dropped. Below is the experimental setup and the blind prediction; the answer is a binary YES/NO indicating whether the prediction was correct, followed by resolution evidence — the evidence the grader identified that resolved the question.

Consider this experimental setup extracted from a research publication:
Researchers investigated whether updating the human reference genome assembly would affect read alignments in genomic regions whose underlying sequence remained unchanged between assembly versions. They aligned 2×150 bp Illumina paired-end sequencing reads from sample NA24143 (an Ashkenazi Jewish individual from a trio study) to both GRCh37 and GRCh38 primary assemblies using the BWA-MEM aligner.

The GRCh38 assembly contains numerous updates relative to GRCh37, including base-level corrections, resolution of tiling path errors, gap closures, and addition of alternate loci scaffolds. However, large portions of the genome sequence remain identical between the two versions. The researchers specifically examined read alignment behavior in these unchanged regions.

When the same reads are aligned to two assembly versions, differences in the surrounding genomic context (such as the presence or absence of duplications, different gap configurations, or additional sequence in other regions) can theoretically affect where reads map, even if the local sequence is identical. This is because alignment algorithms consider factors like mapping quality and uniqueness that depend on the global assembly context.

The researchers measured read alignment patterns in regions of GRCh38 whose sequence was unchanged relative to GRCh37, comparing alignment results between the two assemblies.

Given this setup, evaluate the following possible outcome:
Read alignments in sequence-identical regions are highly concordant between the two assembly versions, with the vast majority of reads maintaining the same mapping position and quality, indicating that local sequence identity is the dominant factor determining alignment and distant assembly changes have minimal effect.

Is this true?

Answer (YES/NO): NO